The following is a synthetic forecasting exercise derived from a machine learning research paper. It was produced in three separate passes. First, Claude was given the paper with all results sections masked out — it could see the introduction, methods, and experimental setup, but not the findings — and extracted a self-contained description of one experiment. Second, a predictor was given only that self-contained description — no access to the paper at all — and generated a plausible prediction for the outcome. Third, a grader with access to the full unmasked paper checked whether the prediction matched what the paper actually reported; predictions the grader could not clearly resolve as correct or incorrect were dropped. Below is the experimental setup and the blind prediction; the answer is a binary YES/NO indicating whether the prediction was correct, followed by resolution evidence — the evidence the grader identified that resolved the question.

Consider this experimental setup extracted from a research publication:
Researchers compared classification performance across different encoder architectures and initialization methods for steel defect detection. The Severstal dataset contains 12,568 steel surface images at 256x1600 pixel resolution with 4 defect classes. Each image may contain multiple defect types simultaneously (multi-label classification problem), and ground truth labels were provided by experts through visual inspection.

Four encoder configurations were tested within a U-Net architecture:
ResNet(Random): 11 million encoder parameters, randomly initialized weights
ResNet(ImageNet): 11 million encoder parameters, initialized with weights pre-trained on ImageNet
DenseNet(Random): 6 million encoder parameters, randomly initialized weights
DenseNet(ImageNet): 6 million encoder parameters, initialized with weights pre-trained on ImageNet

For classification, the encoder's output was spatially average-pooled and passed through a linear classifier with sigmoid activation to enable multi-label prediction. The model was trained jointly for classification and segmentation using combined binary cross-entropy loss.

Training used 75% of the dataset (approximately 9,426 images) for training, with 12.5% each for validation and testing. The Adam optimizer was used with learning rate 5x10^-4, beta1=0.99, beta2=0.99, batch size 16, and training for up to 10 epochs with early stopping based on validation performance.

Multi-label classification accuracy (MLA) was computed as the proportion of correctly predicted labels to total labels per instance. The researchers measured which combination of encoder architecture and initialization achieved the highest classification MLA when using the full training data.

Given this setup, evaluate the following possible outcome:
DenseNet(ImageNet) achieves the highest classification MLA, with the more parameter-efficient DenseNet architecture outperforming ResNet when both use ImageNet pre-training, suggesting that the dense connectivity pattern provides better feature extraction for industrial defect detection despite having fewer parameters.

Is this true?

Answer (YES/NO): NO